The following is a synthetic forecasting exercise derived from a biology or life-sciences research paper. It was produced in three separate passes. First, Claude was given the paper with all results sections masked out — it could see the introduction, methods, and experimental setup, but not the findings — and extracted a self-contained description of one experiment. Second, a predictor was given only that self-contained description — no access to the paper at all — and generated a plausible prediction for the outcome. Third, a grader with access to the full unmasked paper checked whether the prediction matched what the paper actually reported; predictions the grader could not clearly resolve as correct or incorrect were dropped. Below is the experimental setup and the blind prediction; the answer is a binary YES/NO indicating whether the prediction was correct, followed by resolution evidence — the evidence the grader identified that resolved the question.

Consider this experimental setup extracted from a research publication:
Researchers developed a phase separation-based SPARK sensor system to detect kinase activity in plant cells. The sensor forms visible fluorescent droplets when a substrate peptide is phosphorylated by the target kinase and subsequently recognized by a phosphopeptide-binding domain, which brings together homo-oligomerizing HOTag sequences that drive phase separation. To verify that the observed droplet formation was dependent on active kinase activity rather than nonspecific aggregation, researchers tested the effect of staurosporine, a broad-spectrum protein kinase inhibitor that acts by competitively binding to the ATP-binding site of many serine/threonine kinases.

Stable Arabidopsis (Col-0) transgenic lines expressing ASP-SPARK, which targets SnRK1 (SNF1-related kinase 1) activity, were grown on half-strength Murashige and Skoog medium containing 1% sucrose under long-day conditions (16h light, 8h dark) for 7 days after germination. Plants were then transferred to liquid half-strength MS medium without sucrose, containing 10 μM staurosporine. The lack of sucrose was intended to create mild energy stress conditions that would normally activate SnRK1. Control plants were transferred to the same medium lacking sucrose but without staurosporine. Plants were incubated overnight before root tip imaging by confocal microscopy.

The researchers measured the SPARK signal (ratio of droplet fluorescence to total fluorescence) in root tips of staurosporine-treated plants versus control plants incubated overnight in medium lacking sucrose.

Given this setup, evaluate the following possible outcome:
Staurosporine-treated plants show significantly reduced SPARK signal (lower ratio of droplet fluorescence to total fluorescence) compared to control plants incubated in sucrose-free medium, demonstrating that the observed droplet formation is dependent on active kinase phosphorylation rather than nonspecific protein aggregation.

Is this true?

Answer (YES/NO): YES